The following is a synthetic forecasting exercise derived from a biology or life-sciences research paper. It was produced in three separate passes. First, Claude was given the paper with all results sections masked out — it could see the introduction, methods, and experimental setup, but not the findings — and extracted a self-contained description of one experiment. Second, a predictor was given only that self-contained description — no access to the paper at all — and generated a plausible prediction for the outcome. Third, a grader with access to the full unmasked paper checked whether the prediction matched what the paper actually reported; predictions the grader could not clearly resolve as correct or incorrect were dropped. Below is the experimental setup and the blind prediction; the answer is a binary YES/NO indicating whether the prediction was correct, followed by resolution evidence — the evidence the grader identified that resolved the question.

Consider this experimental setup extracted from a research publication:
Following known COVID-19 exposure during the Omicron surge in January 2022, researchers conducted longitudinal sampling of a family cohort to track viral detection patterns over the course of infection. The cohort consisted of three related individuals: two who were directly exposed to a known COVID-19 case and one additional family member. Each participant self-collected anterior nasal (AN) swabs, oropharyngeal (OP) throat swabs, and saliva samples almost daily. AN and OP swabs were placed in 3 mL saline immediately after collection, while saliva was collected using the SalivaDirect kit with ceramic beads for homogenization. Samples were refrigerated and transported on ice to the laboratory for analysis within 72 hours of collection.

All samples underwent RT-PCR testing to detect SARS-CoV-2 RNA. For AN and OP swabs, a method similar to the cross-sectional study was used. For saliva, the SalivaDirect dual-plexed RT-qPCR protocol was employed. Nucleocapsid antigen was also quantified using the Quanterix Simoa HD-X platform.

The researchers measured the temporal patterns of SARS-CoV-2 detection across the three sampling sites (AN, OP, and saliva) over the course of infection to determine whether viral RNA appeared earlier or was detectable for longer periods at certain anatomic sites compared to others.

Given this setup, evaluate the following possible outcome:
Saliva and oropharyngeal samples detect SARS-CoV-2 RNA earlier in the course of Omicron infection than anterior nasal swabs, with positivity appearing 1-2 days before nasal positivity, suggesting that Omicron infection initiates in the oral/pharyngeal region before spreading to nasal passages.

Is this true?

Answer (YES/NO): NO